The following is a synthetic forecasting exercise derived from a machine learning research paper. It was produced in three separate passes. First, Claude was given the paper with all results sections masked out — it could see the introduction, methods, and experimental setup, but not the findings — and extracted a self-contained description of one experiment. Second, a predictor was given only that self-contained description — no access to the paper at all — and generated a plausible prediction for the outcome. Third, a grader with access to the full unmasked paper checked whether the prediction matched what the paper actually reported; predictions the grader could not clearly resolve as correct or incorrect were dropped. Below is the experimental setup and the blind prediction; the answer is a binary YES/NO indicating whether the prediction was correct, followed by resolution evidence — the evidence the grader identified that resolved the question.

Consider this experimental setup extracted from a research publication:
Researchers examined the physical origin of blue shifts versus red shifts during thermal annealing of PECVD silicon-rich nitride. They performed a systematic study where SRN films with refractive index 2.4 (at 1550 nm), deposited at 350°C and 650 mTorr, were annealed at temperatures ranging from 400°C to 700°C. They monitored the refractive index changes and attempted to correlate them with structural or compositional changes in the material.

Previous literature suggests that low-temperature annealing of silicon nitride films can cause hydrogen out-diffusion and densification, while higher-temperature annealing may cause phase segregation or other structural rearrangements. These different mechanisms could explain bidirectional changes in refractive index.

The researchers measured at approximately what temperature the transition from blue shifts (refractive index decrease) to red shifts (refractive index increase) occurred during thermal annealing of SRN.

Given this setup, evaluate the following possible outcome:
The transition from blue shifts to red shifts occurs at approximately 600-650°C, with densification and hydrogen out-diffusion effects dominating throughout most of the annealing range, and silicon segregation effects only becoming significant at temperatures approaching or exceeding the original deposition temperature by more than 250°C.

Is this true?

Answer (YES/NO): NO